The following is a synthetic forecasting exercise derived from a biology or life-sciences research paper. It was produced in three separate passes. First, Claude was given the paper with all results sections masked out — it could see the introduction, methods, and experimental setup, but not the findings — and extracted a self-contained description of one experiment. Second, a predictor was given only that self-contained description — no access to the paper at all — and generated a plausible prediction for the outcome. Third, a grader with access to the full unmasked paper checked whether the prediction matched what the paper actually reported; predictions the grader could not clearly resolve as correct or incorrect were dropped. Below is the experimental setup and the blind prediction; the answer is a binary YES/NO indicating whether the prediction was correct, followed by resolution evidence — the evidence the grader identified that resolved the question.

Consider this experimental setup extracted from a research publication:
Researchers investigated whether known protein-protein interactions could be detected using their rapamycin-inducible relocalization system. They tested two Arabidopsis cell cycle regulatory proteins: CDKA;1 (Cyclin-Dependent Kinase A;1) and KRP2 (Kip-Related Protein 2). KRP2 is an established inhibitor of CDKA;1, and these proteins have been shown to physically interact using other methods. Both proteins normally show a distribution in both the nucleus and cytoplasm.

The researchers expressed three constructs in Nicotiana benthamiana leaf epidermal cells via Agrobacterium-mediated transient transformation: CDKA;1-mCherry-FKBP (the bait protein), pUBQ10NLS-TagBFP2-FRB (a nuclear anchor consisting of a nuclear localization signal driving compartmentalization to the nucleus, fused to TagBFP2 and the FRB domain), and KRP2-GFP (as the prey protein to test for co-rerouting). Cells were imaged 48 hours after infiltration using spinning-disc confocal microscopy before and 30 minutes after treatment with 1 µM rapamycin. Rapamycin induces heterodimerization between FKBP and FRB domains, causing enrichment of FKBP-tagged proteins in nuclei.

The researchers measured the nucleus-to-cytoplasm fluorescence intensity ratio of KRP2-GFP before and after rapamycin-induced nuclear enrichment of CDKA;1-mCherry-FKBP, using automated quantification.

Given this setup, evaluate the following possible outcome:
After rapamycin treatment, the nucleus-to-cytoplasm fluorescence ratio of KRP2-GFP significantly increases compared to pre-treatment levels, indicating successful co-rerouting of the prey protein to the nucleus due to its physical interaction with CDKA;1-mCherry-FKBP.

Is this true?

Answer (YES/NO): NO